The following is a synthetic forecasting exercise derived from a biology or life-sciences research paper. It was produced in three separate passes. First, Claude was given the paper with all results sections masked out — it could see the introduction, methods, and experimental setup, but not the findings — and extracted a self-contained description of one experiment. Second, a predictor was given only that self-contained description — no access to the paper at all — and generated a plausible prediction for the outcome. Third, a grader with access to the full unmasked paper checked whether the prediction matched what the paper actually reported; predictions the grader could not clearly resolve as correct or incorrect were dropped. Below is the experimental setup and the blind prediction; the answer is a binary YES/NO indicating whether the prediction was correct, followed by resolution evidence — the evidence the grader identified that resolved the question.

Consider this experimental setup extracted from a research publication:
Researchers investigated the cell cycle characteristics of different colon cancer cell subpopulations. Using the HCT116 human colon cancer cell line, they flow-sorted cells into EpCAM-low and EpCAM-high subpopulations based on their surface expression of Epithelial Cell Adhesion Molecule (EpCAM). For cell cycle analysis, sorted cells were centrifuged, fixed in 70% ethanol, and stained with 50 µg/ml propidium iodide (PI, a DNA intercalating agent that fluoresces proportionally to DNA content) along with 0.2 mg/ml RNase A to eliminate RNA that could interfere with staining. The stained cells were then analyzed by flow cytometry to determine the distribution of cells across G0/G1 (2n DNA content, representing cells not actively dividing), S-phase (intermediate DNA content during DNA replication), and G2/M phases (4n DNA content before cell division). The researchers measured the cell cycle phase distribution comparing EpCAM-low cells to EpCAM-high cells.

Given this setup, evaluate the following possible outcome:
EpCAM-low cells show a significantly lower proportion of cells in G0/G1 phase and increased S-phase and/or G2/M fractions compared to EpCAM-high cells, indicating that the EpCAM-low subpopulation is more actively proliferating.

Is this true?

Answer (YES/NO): NO